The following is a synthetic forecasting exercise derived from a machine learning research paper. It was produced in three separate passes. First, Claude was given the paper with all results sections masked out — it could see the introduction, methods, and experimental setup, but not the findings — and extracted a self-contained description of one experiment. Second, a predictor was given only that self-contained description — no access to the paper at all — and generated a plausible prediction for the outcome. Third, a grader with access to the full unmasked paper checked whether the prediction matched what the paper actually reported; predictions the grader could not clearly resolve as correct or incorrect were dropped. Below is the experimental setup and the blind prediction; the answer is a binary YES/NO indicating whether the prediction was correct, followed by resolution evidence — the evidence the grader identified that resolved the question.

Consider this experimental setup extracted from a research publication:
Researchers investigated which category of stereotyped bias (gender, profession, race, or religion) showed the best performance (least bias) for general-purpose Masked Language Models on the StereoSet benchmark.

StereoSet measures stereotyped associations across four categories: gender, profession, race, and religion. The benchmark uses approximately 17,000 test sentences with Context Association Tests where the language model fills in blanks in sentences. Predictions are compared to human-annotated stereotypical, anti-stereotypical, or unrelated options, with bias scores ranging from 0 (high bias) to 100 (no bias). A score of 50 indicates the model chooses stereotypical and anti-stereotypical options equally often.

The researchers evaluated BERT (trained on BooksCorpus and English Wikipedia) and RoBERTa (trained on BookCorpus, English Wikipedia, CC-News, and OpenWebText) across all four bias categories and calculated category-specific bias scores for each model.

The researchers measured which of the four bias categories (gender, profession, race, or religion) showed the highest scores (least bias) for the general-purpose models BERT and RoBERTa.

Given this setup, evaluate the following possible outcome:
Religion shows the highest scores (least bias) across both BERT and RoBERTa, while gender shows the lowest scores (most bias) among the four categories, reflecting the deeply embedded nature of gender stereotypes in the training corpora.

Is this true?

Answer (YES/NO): NO